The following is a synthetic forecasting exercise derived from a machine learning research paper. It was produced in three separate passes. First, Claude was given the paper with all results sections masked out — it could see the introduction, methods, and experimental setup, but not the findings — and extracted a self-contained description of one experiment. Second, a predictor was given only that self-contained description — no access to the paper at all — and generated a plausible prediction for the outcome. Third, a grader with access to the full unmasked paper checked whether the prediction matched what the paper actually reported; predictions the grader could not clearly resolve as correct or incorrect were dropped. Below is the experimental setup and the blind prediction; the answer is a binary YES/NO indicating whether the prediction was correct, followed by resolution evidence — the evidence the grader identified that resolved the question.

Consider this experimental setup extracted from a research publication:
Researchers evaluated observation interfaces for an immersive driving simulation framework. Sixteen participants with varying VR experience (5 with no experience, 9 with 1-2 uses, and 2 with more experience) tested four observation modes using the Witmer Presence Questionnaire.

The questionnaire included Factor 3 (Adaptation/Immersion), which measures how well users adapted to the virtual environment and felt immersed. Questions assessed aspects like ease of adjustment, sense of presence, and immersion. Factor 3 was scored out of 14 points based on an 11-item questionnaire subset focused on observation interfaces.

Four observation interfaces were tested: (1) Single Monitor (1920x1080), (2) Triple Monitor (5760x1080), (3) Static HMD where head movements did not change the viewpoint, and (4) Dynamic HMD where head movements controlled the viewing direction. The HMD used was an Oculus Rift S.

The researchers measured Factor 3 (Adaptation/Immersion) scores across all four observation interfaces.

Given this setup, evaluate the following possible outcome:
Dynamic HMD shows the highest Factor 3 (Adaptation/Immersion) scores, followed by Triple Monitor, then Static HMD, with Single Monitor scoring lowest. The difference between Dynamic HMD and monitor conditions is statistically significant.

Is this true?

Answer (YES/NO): NO